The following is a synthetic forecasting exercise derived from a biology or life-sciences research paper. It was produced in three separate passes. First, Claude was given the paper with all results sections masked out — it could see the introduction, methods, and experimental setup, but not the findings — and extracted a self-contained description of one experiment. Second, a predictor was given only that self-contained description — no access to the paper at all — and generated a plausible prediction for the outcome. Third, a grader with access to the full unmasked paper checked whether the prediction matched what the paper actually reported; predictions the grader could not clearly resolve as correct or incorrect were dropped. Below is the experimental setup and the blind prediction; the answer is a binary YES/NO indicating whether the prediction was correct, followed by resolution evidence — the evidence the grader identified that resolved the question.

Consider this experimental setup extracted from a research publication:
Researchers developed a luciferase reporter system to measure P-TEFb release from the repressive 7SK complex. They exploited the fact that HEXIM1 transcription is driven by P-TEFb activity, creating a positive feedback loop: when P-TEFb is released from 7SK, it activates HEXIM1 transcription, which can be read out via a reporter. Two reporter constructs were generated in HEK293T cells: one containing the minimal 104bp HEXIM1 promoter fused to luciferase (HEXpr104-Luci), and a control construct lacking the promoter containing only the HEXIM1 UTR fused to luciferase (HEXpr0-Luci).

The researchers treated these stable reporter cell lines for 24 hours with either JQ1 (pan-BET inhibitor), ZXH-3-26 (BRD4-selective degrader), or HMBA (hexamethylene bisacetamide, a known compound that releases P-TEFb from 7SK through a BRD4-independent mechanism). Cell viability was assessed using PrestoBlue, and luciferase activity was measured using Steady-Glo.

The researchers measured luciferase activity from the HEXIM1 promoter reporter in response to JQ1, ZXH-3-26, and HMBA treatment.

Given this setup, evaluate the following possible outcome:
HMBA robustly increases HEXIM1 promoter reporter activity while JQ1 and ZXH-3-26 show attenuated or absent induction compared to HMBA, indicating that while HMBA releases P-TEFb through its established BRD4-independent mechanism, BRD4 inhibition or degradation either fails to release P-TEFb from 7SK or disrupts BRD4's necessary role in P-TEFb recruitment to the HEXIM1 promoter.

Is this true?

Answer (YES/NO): NO